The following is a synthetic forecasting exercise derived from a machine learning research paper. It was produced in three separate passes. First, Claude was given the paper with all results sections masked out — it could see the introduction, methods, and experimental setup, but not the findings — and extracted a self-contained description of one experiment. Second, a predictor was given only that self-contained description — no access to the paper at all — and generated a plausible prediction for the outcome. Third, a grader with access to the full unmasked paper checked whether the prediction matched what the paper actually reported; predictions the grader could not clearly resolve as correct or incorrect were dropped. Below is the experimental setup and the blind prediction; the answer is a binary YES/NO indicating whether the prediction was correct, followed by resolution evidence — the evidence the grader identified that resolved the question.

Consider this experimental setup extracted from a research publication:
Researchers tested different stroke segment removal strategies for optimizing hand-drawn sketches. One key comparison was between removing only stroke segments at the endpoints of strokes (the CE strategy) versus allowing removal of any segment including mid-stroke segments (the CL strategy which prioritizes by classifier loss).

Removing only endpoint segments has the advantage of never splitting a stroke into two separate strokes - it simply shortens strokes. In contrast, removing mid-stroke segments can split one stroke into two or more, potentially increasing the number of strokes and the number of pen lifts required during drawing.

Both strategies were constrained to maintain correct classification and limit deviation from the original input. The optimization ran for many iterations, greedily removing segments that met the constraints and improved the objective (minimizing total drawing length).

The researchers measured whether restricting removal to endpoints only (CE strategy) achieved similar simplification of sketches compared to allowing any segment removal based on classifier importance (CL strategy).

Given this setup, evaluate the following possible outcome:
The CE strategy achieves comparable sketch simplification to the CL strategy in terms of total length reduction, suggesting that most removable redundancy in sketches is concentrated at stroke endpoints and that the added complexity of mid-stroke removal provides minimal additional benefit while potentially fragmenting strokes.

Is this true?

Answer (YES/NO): YES